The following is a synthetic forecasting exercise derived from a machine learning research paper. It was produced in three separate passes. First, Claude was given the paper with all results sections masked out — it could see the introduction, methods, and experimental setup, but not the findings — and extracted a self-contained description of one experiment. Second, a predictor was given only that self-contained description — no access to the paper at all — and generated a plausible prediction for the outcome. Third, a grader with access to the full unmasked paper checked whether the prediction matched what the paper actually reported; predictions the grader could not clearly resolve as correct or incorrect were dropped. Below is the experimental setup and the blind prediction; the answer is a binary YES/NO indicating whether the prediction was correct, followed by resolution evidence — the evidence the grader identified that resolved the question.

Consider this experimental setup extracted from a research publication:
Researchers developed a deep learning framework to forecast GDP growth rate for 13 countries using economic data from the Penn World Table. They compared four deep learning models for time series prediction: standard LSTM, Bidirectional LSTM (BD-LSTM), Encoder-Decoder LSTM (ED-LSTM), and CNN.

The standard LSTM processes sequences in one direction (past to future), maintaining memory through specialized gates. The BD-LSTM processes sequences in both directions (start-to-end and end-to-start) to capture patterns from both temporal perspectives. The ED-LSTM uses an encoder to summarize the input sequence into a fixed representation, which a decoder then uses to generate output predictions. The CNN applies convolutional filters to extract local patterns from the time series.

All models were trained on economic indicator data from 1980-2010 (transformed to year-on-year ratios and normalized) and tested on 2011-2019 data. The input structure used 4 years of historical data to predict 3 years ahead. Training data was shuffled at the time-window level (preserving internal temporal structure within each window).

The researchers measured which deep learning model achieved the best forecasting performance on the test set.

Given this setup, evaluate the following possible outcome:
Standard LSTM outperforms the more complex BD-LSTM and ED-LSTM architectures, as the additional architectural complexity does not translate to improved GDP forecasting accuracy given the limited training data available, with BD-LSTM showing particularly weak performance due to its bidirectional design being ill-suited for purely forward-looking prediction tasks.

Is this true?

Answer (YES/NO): NO